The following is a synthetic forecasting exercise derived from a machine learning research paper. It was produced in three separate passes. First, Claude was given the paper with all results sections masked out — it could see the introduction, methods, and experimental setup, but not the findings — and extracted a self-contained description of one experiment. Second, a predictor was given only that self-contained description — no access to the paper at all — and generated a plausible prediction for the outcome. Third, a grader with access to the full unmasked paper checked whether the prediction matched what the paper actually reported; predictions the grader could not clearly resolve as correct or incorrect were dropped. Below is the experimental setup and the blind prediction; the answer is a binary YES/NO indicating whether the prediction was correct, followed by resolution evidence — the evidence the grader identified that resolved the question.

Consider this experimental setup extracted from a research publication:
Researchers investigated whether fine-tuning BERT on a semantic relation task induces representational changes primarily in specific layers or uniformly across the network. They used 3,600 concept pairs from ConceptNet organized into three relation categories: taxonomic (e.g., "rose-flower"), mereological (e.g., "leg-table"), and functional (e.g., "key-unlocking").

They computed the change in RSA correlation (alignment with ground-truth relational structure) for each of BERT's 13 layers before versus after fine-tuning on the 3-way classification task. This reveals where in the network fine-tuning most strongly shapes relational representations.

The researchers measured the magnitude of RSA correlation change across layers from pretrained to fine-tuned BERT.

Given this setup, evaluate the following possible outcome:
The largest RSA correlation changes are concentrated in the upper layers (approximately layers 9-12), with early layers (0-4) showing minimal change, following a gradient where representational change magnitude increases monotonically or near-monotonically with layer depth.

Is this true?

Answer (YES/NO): YES